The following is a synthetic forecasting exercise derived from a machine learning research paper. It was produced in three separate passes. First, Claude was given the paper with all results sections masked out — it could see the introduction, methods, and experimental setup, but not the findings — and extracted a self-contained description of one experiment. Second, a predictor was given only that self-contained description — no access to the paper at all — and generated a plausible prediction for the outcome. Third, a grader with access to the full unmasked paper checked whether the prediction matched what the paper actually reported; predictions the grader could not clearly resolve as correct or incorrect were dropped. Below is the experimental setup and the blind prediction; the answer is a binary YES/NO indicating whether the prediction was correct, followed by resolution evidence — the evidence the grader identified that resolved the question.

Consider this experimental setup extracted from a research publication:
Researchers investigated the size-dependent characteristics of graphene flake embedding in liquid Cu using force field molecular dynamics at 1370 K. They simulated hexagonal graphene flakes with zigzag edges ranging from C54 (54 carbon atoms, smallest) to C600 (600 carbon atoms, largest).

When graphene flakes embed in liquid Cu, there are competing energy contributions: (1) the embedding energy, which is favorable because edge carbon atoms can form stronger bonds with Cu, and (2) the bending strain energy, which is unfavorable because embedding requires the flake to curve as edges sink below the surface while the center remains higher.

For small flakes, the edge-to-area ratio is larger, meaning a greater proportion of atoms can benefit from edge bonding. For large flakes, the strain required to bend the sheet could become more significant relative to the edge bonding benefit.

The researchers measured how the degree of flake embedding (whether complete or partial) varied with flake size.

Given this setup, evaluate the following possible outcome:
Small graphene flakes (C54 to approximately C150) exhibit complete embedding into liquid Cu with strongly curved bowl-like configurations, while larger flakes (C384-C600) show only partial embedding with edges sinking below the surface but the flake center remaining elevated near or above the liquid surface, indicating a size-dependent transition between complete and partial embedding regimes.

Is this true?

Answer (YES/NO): NO